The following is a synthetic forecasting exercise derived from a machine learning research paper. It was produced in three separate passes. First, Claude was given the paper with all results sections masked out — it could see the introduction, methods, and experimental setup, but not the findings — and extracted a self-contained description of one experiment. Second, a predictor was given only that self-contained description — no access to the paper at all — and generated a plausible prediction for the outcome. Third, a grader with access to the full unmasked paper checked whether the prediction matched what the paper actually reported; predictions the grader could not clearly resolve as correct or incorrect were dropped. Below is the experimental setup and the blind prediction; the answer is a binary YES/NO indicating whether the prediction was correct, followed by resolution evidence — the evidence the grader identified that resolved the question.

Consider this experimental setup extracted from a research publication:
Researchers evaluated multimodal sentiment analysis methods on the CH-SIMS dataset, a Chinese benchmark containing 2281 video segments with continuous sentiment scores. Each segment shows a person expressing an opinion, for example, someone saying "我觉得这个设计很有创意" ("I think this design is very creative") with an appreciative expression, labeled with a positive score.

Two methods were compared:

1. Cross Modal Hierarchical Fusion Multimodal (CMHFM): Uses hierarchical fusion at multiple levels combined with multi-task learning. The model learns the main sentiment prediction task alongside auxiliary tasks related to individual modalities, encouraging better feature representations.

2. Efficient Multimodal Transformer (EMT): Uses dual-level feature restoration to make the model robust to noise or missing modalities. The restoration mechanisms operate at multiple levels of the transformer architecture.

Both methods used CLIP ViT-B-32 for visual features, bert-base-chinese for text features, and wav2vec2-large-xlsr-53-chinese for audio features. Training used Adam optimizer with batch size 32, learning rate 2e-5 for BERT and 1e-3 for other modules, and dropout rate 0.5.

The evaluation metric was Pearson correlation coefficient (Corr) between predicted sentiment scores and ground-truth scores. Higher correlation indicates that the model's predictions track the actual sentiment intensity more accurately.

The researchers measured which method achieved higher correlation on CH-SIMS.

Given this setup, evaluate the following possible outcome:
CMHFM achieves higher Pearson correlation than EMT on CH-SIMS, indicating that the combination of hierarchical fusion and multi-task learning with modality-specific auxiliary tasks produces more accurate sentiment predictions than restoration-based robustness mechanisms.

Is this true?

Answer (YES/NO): YES